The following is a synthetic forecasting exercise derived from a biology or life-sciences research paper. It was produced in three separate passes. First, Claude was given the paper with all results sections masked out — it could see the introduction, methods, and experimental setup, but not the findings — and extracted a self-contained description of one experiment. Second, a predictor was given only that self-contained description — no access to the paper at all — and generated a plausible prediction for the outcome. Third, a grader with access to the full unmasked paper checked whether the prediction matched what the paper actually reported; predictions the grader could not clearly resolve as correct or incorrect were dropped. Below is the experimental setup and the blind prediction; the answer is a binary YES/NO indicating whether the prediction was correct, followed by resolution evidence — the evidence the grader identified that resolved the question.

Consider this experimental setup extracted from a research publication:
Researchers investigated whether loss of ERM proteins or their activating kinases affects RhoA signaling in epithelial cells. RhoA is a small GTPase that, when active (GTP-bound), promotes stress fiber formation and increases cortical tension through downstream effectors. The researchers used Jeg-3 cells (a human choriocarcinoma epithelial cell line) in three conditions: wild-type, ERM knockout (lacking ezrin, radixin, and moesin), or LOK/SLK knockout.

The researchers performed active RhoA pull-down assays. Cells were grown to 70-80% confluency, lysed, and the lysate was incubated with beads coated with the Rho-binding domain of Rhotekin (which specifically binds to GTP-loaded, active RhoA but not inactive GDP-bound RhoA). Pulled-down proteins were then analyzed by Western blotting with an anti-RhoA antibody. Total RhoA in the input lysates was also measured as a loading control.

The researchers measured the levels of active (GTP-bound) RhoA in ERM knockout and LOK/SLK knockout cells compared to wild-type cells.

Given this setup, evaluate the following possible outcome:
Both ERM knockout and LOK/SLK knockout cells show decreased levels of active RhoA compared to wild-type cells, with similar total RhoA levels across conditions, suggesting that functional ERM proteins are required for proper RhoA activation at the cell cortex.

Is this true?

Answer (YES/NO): NO